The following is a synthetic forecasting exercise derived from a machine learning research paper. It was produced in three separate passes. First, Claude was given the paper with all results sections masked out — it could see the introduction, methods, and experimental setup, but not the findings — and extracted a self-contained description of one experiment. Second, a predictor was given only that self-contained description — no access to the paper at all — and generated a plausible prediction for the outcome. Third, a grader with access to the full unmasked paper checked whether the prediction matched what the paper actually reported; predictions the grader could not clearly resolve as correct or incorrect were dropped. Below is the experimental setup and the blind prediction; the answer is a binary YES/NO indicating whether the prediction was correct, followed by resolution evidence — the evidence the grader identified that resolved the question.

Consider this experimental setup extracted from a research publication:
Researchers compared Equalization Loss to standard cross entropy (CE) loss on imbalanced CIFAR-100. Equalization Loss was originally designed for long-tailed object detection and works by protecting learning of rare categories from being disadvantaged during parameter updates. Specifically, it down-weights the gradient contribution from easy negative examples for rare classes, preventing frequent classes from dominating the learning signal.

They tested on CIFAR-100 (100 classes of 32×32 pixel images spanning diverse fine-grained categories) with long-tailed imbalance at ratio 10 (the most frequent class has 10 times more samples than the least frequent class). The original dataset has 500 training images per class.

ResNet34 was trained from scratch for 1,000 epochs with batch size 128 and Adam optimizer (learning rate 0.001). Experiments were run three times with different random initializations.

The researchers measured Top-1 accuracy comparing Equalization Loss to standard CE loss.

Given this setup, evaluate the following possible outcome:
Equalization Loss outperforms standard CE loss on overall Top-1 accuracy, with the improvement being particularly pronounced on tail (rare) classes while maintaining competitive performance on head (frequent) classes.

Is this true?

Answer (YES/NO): NO